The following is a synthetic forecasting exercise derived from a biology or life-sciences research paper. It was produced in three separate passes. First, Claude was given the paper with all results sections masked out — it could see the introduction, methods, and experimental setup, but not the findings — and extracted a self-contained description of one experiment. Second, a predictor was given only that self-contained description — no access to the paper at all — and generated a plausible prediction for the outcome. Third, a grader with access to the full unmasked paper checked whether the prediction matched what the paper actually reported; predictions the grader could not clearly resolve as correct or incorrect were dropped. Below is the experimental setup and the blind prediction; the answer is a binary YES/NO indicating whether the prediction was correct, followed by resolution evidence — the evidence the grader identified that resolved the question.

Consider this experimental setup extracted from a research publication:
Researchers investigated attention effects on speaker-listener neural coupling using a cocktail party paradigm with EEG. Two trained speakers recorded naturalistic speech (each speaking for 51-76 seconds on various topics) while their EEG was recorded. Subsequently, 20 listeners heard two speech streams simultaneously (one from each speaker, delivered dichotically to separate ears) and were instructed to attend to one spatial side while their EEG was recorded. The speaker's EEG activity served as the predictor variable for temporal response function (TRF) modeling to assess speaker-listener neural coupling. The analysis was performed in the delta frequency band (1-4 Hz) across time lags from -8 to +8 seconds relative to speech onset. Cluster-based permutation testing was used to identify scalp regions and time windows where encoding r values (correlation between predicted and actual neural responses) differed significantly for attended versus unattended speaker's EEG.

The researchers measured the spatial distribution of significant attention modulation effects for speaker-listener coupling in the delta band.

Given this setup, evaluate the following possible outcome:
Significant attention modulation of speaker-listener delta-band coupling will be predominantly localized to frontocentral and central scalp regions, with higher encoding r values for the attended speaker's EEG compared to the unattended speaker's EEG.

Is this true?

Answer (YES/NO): NO